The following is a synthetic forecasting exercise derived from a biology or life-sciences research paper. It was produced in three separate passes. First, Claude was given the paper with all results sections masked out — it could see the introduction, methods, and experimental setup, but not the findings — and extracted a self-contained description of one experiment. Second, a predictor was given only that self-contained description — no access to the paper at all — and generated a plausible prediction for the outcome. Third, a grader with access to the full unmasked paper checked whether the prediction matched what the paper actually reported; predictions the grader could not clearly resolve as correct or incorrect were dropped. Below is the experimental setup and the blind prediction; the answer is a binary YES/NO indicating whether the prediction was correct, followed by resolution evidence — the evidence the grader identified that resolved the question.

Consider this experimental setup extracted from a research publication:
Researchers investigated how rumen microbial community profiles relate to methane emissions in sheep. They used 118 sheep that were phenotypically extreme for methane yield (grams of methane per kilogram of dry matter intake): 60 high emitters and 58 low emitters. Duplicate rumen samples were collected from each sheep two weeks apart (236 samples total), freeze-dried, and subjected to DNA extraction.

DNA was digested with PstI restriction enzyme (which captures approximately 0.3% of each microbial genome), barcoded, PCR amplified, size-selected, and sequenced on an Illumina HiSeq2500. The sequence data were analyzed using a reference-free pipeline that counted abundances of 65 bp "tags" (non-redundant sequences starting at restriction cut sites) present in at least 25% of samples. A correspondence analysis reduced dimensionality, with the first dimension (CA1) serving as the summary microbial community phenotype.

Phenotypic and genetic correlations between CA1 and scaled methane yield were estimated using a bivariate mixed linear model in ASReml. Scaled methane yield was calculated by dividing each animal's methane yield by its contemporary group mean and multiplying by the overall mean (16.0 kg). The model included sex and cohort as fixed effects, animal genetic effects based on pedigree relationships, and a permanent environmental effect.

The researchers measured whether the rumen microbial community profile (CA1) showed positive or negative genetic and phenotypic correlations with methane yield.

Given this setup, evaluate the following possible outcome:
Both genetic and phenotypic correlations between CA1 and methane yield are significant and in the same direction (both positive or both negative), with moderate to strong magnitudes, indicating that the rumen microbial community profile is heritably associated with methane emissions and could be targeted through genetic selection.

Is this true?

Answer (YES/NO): YES